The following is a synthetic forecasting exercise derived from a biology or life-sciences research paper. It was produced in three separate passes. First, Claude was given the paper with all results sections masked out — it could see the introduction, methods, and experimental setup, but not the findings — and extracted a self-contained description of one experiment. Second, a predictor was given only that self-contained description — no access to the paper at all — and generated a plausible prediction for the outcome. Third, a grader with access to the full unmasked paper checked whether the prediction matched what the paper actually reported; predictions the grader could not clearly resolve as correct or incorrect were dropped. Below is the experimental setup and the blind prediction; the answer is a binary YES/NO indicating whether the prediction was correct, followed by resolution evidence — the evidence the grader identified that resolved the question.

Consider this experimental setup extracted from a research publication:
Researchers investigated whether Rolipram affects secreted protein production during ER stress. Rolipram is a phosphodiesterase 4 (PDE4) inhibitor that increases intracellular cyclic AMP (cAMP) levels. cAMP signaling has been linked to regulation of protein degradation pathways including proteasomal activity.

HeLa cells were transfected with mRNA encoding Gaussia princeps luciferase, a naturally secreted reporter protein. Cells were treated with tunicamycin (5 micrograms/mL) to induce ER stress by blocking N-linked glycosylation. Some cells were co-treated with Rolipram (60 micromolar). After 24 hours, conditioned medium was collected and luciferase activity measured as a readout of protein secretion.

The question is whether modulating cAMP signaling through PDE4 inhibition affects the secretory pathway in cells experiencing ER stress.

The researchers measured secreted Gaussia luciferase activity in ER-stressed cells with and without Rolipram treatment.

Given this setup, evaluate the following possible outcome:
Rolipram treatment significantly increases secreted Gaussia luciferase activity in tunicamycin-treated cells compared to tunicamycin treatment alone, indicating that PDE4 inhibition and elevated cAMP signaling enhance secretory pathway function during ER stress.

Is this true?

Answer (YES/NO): YES